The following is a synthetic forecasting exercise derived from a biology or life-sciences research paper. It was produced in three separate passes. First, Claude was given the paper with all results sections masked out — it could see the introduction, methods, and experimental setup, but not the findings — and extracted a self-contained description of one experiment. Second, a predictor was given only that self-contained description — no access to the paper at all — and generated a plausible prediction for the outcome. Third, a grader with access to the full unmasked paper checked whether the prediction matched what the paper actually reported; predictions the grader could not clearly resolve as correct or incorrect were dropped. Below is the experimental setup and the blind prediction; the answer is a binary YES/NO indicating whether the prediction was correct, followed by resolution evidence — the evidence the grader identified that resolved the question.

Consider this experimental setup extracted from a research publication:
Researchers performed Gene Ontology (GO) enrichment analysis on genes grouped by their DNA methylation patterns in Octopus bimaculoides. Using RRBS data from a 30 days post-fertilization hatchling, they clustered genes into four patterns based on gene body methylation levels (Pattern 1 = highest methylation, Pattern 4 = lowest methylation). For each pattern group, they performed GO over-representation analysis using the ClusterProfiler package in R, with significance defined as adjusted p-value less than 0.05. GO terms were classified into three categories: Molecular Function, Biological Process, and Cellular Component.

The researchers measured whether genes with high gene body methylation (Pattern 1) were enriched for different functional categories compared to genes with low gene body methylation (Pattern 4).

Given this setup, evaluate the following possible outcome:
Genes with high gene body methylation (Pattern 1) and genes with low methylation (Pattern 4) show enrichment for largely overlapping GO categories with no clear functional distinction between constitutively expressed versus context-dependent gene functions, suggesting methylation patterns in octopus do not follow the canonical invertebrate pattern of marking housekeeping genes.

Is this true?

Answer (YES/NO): NO